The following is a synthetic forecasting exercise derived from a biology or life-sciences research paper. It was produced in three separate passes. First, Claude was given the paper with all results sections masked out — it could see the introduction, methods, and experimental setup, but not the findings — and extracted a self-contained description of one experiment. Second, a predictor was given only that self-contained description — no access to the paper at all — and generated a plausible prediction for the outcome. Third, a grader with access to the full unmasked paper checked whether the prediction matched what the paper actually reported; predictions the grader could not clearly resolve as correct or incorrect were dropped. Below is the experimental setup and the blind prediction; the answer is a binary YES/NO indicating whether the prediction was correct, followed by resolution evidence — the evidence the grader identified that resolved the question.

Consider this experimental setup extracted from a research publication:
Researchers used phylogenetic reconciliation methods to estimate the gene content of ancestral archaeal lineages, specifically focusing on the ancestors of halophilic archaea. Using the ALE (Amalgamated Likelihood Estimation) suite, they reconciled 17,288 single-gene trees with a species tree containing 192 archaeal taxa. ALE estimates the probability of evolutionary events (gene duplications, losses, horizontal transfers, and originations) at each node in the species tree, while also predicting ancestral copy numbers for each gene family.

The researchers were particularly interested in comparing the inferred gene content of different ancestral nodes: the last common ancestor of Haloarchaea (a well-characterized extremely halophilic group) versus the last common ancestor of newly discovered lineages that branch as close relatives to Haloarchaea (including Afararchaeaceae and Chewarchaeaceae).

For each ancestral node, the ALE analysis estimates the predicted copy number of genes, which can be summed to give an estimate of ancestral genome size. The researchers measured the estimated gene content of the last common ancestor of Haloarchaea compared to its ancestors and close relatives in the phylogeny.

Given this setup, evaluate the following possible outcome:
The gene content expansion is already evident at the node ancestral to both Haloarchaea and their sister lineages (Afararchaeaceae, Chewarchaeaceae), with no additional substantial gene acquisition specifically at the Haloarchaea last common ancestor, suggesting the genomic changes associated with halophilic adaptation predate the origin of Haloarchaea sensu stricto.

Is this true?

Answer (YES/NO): NO